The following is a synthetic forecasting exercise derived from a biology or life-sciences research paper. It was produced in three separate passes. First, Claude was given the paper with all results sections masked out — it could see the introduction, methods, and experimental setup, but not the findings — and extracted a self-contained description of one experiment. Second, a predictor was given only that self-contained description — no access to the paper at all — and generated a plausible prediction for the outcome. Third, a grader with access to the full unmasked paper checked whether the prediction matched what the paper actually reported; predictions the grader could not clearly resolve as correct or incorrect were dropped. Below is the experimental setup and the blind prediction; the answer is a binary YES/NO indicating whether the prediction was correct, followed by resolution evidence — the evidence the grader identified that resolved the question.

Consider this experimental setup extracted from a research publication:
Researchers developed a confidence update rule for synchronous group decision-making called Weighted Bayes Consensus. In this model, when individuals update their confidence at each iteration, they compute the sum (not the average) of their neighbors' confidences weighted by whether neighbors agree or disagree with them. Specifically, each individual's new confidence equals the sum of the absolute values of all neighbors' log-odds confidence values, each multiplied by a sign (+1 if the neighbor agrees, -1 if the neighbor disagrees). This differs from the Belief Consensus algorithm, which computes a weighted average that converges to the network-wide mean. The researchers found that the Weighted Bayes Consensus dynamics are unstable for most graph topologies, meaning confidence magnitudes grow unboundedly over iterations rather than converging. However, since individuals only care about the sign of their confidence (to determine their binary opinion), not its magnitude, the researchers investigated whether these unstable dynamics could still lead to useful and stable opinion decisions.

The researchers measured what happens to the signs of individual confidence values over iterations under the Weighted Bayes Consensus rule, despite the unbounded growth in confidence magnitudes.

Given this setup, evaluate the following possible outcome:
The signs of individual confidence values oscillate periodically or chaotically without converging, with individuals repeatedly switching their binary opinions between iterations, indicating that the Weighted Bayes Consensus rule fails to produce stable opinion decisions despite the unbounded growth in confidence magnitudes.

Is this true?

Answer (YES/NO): NO